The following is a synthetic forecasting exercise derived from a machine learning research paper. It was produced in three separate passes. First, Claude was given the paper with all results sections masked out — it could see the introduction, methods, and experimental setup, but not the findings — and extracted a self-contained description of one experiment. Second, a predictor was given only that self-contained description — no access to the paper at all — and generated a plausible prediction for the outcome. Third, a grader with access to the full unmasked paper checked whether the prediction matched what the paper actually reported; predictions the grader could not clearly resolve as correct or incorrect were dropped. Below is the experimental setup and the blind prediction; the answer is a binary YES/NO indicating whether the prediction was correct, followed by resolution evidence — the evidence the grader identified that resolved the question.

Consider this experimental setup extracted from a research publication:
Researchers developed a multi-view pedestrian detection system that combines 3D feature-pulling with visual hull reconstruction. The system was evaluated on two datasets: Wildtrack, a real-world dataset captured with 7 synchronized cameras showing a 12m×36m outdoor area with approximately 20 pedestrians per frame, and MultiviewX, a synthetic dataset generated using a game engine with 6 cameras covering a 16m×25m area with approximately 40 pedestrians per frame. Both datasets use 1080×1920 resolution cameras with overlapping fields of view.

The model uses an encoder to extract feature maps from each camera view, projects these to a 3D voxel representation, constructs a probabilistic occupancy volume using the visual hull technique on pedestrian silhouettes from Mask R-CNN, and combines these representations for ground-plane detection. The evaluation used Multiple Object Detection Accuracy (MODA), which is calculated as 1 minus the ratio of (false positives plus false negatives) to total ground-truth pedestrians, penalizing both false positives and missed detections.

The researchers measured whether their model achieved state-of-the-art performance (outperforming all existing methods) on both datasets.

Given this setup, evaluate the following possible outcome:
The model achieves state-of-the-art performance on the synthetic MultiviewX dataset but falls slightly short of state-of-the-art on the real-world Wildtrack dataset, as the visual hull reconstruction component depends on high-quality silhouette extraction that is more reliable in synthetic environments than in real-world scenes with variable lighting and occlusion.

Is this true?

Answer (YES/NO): NO